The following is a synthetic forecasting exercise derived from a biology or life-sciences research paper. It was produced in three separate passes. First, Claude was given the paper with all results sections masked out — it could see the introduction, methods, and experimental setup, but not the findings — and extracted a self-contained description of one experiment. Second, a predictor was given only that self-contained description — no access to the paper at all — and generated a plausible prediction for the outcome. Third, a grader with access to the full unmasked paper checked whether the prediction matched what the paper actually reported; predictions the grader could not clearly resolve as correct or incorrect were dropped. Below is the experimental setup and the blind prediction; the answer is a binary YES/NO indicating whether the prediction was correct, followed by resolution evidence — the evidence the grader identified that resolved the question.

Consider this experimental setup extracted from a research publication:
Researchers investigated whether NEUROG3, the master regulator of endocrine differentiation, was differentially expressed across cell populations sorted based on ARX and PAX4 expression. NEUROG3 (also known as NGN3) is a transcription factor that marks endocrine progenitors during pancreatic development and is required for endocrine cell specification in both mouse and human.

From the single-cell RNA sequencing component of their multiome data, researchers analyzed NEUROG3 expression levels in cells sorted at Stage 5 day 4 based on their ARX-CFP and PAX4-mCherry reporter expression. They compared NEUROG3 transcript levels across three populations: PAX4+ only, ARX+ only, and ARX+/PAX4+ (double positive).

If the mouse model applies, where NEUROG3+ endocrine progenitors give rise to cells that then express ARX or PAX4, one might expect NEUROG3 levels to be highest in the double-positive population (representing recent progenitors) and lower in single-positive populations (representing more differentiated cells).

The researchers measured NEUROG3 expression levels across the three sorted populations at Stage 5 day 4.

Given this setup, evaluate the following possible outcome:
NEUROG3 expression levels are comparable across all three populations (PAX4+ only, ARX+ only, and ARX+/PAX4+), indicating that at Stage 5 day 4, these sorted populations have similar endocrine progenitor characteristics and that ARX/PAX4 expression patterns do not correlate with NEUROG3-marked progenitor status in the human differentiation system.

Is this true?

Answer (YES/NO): NO